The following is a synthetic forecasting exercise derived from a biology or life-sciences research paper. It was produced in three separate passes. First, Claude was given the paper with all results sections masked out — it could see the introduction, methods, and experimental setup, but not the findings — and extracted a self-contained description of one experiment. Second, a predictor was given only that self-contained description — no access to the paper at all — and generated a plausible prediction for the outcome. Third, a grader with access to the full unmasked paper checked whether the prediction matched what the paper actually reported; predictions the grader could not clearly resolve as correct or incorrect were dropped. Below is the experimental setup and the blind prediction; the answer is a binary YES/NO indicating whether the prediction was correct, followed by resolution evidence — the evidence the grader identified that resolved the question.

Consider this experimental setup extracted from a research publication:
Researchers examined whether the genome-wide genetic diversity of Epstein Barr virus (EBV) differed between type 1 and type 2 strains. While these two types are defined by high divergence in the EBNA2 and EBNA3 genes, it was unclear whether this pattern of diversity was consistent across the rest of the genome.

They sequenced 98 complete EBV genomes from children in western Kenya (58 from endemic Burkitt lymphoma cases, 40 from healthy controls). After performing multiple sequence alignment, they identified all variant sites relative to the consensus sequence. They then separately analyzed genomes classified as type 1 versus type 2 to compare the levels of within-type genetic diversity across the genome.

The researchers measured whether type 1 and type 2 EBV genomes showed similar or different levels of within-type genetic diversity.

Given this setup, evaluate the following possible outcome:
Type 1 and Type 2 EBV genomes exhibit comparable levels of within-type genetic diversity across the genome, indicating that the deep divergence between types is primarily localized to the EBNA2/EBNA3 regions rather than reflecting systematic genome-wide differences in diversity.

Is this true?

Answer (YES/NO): NO